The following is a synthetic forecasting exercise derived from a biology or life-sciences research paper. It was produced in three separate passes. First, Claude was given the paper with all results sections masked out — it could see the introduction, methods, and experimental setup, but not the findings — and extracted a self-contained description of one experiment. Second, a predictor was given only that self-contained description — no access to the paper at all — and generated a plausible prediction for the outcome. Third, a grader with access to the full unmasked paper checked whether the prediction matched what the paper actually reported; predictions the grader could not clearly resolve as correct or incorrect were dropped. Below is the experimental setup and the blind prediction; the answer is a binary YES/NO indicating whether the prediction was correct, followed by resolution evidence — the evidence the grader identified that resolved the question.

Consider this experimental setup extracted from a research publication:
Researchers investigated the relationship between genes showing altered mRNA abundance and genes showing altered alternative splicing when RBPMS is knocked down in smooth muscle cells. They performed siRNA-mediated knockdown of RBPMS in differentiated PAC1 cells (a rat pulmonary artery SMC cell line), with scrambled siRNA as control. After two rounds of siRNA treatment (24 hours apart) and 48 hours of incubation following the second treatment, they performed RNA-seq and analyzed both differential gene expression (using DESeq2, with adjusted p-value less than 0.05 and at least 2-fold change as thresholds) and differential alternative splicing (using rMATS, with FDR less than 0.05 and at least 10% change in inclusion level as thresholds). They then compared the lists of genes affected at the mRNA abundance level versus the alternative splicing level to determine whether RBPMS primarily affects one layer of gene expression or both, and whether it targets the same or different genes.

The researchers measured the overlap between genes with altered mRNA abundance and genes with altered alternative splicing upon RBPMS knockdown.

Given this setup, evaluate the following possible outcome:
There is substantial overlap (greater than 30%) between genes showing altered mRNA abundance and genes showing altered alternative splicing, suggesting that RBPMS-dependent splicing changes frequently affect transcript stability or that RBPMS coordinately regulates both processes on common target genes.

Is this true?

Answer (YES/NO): NO